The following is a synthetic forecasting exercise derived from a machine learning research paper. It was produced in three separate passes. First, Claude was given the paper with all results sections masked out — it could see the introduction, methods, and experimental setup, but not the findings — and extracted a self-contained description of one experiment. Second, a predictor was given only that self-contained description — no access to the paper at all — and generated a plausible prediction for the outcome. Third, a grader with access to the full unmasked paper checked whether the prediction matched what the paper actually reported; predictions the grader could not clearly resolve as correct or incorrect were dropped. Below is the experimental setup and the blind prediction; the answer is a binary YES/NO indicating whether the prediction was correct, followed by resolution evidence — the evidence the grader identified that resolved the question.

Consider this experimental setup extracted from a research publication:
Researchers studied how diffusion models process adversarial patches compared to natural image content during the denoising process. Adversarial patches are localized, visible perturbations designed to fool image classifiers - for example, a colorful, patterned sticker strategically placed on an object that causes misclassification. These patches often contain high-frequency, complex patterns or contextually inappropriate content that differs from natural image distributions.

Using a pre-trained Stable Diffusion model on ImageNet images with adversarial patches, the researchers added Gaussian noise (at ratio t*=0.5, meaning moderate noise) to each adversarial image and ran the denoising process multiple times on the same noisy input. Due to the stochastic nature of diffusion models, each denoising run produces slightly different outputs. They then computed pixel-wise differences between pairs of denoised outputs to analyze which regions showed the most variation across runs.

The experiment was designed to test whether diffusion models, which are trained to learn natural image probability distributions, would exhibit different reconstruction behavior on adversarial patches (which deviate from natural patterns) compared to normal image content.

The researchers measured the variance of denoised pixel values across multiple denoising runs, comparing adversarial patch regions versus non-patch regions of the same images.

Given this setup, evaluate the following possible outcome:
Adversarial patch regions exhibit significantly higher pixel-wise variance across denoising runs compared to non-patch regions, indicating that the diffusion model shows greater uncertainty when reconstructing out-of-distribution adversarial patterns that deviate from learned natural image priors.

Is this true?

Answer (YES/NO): YES